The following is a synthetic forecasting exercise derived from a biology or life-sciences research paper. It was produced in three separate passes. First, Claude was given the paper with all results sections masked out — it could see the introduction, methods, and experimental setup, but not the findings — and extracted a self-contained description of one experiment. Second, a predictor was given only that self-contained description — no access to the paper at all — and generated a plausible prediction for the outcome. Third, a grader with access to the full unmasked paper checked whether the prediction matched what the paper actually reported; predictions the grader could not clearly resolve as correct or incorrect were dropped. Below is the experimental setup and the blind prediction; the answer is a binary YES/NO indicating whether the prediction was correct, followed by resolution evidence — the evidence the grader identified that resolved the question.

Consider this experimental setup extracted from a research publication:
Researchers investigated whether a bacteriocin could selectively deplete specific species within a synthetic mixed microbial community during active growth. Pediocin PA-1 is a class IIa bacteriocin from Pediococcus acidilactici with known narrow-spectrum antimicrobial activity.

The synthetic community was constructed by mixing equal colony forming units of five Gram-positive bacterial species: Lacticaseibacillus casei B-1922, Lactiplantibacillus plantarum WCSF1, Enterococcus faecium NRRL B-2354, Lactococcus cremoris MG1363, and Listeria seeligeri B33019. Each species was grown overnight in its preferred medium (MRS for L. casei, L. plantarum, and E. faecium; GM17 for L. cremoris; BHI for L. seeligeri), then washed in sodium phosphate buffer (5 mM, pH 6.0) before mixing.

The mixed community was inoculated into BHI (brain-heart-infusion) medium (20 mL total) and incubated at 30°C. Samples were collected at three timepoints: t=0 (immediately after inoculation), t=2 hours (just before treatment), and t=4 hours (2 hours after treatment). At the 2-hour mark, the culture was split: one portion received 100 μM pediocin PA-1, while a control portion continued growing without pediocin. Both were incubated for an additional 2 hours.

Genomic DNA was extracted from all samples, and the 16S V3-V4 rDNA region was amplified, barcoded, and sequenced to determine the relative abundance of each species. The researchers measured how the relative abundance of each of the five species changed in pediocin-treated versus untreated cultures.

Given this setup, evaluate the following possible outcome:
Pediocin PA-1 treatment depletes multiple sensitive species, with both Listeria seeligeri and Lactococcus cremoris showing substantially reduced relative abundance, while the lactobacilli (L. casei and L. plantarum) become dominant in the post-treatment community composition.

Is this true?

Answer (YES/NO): NO